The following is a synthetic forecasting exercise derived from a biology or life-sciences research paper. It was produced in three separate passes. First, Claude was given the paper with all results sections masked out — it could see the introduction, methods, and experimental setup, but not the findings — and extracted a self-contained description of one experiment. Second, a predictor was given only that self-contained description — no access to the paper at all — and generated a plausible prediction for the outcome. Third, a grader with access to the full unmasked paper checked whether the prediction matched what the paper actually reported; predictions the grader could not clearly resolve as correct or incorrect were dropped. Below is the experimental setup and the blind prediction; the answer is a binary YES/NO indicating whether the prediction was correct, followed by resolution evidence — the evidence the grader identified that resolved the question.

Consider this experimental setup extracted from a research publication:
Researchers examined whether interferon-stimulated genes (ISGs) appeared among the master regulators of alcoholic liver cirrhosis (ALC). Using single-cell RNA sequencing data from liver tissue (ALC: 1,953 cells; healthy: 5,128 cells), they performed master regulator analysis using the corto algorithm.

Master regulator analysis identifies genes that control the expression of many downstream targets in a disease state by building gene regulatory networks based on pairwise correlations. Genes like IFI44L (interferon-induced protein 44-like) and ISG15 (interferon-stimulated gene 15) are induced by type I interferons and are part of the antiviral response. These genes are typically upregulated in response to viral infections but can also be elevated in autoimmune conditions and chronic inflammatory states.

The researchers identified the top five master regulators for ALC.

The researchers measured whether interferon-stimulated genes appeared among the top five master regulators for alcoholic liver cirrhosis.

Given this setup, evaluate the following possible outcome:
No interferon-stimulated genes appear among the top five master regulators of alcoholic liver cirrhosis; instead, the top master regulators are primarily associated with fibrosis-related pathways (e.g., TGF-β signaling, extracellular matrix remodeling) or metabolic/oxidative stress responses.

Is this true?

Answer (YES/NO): NO